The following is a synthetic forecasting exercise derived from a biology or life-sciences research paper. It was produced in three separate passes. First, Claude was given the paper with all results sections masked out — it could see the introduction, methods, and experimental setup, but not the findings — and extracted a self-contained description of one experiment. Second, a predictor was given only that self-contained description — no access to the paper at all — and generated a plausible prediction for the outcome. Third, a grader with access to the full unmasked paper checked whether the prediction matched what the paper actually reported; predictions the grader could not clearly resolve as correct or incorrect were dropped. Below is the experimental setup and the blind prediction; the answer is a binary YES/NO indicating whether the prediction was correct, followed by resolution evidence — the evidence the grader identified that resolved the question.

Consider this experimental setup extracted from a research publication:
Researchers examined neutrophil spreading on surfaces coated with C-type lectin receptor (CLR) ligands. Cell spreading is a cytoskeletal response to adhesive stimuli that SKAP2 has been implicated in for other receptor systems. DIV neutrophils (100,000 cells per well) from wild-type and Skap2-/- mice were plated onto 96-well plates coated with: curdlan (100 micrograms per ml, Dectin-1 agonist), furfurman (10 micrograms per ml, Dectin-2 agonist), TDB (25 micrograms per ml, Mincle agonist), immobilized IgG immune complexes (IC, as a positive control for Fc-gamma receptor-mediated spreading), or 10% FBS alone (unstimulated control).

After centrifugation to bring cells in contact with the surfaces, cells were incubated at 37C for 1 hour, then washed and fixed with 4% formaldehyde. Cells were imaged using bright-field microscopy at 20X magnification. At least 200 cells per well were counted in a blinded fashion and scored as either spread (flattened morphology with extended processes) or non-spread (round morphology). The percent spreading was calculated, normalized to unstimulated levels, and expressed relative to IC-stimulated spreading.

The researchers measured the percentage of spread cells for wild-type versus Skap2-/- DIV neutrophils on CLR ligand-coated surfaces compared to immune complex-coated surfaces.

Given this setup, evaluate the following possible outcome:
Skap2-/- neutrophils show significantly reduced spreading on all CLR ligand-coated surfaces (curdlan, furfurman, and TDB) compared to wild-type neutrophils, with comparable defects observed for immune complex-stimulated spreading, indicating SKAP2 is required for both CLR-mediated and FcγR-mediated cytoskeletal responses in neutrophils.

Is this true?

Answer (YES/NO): NO